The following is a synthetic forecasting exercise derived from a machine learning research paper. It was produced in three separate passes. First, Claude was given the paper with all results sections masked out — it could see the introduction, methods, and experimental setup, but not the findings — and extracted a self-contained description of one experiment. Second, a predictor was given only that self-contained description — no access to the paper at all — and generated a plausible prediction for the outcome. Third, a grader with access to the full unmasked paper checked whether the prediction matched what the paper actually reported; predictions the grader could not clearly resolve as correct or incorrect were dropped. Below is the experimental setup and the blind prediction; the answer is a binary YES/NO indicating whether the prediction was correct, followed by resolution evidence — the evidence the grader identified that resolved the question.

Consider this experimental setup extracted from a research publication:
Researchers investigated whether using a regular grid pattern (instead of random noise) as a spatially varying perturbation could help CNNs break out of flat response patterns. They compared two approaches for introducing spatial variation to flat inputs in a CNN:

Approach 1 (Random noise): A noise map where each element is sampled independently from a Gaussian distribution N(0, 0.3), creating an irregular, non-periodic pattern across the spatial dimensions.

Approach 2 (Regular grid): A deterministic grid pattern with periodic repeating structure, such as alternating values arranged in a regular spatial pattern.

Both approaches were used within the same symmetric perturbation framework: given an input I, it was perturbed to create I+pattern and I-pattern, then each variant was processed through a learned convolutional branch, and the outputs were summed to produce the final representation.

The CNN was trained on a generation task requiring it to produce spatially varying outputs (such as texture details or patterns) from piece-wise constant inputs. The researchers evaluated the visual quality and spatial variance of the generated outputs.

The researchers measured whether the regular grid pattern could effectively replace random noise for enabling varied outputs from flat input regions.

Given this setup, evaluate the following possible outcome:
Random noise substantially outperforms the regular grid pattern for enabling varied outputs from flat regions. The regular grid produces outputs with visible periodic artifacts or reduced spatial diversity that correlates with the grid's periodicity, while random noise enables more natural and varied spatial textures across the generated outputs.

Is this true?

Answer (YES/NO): YES